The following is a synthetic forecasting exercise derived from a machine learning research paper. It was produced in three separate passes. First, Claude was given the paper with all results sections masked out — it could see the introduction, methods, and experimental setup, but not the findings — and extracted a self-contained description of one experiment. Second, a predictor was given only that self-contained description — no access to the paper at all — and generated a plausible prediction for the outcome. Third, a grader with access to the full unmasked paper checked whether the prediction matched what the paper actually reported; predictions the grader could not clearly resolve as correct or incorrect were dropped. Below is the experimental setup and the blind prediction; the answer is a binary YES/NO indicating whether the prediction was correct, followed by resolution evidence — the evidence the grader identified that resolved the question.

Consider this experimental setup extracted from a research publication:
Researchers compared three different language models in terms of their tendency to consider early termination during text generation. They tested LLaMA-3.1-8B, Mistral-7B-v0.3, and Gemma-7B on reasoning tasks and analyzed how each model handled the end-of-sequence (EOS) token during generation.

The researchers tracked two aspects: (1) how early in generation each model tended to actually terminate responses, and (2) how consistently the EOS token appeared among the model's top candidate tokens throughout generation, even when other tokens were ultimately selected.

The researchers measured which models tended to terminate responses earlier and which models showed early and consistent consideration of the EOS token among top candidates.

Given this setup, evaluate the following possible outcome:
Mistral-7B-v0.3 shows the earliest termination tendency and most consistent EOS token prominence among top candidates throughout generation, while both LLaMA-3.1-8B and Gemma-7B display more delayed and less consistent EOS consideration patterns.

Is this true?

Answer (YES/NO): NO